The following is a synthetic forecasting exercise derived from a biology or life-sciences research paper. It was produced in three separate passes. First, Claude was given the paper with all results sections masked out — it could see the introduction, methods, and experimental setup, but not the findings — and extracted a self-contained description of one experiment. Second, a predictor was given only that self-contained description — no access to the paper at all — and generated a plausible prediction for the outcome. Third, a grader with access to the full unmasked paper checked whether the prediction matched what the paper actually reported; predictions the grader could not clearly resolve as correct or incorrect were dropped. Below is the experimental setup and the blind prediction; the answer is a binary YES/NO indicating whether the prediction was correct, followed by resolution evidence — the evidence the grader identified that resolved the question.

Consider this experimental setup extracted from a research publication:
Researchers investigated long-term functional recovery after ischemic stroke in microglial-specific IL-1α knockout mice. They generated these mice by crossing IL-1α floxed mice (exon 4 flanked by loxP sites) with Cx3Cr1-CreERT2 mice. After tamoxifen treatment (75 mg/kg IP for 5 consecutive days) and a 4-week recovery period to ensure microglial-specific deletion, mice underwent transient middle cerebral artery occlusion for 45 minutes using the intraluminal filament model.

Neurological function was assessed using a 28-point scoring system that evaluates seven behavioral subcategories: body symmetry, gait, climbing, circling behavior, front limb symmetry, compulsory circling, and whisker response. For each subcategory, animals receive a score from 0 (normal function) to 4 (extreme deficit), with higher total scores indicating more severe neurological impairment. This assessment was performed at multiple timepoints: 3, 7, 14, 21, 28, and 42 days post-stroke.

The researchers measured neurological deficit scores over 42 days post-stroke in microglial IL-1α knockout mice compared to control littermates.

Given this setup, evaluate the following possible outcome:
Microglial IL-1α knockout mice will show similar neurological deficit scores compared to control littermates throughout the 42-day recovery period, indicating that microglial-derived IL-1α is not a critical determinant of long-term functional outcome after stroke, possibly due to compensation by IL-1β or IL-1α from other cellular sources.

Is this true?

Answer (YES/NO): NO